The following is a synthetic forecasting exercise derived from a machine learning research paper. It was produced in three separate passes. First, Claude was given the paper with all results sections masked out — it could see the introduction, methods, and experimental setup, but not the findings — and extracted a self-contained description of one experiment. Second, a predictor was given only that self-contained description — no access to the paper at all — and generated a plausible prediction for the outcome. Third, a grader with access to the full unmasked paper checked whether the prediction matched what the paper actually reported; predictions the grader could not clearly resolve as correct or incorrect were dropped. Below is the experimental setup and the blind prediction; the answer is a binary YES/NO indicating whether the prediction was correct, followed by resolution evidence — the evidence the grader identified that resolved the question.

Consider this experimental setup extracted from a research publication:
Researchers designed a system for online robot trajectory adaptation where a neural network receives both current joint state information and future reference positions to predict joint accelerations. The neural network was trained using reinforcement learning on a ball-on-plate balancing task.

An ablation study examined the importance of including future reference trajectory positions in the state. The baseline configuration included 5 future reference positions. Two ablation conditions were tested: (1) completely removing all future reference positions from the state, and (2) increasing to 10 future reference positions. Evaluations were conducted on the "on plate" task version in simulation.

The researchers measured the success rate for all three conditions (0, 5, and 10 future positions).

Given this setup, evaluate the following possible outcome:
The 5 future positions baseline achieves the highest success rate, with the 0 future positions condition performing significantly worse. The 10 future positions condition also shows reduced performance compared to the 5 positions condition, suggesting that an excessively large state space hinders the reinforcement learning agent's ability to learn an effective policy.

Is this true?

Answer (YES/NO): NO